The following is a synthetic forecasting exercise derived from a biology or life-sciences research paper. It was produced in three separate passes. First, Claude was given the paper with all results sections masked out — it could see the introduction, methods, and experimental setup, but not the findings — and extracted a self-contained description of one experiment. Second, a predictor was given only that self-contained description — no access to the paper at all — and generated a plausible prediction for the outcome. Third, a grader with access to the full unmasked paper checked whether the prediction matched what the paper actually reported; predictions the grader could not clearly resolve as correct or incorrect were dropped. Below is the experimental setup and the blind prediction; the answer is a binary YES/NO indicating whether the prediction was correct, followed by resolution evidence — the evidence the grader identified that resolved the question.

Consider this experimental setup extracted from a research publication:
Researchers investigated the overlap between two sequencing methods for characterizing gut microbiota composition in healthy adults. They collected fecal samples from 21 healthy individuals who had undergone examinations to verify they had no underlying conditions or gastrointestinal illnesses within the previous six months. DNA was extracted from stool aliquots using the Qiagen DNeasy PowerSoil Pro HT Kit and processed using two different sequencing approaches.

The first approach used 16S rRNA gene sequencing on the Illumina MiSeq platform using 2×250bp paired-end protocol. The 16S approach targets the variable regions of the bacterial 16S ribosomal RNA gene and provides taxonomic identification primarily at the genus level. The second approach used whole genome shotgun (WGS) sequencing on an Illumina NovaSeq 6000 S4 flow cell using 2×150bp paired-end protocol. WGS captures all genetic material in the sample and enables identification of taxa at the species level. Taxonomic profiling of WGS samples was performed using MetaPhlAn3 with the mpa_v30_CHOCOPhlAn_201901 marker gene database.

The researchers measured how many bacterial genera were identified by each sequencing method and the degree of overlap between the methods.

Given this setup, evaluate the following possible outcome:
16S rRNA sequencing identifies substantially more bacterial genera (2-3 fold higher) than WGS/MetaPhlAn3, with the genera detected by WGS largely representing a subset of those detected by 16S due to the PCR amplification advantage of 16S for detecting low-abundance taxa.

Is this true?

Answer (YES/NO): NO